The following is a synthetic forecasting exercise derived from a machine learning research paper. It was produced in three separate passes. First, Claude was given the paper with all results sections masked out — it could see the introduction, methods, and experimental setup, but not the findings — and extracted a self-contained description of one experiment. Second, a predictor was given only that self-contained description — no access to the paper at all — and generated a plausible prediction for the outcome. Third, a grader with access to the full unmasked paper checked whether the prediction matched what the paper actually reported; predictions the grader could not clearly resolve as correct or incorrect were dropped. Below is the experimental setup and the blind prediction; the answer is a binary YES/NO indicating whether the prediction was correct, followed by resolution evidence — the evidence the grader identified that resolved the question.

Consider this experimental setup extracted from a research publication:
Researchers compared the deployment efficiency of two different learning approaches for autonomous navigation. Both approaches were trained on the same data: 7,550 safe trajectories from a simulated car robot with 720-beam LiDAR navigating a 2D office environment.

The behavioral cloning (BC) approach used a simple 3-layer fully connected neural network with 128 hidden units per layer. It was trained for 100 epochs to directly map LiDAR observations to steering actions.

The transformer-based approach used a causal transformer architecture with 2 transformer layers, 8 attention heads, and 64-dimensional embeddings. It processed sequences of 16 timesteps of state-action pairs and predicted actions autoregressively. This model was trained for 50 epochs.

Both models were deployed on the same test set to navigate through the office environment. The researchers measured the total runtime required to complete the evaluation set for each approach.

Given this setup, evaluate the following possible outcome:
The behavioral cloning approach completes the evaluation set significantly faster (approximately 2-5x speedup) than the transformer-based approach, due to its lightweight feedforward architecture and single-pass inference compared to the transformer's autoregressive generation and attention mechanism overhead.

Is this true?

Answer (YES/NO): NO